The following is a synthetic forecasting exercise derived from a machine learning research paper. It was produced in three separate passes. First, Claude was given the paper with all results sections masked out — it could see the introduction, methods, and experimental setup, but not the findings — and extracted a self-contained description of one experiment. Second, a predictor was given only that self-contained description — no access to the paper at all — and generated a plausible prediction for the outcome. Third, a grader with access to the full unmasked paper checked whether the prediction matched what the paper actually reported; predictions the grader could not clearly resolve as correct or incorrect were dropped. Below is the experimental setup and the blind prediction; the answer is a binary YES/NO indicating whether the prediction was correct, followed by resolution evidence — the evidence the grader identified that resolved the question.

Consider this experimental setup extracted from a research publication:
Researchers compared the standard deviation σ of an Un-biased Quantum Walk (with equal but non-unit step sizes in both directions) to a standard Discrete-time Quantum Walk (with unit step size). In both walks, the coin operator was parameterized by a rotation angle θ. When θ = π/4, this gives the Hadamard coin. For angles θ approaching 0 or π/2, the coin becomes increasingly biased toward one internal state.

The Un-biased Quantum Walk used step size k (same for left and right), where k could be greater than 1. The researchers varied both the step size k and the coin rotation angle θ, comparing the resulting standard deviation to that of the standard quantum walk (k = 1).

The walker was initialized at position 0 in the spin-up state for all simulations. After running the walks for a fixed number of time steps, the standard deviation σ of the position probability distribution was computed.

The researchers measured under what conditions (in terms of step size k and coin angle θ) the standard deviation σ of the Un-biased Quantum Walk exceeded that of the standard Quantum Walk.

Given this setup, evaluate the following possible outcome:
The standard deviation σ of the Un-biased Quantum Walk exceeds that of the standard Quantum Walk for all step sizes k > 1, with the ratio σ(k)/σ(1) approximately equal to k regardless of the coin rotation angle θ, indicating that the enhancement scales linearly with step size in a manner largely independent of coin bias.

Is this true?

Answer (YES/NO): NO